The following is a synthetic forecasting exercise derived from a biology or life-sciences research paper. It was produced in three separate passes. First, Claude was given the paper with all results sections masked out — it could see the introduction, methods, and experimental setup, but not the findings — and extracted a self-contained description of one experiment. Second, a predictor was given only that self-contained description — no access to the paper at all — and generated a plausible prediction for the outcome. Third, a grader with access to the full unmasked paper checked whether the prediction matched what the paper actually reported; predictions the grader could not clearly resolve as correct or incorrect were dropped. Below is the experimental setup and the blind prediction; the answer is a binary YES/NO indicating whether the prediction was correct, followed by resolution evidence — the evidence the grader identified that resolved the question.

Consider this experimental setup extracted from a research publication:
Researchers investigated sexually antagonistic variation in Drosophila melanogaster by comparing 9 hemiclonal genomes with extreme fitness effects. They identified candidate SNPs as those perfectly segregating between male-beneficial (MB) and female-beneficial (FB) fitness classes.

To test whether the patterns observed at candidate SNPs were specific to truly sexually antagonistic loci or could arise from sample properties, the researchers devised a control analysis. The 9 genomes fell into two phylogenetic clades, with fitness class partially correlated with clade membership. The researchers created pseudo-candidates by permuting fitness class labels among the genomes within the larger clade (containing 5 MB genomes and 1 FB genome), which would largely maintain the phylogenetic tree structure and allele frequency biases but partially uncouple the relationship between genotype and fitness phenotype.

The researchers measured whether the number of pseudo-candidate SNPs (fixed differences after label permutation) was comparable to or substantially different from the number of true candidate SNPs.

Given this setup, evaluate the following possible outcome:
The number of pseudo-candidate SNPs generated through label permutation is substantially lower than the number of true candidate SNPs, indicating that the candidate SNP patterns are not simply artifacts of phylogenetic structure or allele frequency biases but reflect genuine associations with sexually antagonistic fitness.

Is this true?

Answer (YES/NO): NO